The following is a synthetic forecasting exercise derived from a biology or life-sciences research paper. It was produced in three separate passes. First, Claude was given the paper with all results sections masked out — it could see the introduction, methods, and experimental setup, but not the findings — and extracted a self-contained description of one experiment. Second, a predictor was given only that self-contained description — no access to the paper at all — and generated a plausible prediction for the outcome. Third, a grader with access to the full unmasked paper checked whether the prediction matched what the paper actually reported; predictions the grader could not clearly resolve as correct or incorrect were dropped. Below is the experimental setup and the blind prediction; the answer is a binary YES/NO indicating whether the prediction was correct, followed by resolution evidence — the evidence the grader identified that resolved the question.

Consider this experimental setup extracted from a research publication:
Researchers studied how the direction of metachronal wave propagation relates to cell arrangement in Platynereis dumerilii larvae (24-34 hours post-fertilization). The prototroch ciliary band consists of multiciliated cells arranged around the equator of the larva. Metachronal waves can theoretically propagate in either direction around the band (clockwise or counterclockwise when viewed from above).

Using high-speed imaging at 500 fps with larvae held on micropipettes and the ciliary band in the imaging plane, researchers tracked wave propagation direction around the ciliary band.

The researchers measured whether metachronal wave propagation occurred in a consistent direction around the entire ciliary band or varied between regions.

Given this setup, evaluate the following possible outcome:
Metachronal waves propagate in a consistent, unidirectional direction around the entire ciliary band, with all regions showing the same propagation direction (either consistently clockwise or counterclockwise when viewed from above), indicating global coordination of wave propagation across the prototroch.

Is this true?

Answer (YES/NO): NO